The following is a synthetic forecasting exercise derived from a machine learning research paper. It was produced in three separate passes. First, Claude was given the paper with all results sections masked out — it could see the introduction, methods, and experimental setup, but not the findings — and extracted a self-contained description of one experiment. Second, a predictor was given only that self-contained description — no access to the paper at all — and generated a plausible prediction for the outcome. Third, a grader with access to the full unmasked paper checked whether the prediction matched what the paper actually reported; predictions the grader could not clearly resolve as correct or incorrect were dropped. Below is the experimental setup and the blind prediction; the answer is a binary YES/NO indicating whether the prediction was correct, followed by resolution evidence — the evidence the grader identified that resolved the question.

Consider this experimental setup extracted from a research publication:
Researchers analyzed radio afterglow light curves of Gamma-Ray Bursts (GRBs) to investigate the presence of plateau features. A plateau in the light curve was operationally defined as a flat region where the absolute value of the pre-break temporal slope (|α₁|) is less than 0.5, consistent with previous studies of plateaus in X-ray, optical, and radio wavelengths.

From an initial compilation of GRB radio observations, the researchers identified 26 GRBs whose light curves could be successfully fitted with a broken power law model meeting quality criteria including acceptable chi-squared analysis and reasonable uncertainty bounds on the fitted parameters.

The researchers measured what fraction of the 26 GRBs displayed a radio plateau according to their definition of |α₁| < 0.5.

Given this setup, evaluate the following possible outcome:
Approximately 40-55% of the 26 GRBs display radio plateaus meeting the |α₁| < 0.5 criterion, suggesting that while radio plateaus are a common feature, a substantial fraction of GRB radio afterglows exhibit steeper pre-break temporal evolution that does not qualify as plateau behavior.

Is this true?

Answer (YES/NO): YES